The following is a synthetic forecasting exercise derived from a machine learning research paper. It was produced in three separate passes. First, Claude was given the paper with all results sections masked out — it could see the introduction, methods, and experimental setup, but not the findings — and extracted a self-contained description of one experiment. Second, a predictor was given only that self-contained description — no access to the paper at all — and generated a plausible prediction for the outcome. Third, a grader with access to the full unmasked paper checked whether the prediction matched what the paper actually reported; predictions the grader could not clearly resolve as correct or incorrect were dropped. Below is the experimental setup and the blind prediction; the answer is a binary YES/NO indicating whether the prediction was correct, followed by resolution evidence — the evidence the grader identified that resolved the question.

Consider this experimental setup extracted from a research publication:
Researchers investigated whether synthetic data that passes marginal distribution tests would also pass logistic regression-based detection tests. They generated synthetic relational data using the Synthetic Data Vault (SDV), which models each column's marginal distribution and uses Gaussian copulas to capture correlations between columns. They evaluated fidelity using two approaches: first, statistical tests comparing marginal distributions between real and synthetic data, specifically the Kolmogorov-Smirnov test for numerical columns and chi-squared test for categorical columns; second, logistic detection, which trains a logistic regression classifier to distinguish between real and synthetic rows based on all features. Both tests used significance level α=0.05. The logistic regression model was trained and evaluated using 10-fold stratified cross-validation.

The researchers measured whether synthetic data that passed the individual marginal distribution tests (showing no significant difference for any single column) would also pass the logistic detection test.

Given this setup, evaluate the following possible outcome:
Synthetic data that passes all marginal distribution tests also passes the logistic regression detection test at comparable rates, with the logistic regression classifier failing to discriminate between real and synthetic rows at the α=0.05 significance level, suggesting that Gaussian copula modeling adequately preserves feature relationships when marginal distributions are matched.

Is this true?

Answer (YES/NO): YES